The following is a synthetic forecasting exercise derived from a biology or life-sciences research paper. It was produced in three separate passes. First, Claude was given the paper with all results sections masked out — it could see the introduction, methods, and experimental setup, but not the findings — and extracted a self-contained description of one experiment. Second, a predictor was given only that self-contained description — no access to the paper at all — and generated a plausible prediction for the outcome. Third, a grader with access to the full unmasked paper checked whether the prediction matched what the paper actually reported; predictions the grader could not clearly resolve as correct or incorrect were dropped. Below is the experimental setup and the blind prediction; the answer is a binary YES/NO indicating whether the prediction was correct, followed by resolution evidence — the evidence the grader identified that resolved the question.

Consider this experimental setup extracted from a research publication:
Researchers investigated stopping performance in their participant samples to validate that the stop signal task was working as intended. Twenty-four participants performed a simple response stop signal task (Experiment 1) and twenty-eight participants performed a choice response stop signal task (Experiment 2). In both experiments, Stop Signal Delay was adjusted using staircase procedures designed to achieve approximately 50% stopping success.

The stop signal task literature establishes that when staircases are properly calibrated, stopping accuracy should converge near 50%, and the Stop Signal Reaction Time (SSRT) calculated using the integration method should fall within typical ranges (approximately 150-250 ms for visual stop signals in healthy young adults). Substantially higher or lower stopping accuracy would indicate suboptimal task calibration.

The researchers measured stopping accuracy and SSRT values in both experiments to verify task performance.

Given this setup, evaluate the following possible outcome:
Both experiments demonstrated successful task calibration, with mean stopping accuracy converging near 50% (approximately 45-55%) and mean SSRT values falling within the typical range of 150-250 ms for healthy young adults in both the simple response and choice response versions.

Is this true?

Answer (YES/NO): NO